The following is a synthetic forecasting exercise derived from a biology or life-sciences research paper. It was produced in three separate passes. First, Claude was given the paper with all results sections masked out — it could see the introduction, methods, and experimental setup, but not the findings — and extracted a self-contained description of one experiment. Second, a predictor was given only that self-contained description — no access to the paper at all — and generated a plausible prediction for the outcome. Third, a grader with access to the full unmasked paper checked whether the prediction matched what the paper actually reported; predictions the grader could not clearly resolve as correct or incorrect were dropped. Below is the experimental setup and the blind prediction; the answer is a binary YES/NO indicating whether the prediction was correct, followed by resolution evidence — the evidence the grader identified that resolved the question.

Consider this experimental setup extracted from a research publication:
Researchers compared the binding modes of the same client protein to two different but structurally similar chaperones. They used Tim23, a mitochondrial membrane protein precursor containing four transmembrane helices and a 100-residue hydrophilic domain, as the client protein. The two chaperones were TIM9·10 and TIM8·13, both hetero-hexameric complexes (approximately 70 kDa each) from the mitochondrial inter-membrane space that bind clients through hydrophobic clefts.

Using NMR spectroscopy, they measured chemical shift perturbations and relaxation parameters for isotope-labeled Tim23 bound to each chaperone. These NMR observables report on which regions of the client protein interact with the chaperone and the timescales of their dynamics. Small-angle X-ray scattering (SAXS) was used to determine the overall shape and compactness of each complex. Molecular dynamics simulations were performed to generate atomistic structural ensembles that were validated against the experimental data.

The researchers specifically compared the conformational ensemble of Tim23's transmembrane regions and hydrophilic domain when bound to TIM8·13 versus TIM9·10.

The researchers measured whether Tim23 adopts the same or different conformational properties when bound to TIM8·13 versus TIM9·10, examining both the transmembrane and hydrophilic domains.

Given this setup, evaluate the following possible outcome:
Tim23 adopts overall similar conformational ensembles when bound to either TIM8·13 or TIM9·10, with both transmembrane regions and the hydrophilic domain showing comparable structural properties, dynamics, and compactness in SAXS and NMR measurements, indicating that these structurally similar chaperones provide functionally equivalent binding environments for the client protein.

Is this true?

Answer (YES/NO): NO